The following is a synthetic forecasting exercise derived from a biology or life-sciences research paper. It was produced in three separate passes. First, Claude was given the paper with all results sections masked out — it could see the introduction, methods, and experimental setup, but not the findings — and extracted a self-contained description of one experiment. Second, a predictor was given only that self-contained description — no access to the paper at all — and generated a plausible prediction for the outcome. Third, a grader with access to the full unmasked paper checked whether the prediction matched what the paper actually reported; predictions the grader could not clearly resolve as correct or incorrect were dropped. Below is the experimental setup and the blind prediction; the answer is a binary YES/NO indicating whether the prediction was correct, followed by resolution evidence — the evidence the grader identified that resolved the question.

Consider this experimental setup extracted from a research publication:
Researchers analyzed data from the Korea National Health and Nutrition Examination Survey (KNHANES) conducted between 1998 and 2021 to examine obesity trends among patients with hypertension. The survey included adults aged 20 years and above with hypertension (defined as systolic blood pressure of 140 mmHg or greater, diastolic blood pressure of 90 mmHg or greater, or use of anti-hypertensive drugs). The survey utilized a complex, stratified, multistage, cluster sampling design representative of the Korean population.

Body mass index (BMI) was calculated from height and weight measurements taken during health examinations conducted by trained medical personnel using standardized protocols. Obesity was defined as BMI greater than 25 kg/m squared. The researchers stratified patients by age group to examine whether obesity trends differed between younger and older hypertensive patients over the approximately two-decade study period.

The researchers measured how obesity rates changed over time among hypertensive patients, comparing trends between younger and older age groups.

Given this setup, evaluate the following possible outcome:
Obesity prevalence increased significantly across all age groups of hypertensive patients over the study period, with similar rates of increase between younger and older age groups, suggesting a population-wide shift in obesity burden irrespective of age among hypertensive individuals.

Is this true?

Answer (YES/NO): NO